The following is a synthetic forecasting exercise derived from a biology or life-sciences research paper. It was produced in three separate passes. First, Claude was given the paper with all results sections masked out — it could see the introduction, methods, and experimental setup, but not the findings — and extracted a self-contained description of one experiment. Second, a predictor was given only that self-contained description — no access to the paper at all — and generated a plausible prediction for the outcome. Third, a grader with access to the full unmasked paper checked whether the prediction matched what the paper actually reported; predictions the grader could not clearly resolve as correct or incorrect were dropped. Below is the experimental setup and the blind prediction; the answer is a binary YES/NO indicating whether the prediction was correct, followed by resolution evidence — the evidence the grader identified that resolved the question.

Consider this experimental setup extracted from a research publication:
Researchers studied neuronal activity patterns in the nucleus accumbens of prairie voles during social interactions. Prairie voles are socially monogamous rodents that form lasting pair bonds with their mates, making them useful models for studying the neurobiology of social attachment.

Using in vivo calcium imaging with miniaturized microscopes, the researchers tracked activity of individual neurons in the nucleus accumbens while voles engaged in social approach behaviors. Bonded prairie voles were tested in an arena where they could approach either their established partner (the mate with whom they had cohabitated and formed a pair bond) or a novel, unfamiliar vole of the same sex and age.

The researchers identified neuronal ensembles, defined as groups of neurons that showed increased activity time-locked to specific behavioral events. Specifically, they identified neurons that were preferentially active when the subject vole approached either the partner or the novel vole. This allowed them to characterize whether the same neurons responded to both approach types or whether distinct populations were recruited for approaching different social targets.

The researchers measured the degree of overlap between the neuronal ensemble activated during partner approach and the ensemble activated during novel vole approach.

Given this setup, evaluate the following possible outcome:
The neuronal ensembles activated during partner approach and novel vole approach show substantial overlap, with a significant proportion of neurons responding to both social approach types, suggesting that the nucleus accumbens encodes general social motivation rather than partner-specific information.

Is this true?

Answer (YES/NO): NO